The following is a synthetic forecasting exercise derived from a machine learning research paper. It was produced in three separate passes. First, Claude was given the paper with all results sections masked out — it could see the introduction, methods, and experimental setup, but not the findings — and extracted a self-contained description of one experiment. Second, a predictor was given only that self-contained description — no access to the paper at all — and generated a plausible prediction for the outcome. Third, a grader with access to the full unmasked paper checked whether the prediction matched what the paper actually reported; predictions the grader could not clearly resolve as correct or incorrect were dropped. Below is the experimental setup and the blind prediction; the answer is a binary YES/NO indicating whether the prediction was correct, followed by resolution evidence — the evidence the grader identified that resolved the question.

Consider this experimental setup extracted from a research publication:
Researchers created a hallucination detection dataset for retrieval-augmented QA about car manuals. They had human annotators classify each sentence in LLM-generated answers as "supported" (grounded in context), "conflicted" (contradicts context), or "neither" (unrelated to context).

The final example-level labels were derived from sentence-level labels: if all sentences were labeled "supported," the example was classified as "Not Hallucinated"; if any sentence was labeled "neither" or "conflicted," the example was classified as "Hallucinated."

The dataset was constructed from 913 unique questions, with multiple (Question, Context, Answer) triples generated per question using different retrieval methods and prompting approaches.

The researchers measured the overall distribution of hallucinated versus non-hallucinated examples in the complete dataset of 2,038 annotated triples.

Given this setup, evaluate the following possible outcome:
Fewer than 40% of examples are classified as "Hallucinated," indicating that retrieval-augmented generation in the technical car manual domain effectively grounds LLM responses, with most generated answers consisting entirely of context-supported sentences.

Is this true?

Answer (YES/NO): YES